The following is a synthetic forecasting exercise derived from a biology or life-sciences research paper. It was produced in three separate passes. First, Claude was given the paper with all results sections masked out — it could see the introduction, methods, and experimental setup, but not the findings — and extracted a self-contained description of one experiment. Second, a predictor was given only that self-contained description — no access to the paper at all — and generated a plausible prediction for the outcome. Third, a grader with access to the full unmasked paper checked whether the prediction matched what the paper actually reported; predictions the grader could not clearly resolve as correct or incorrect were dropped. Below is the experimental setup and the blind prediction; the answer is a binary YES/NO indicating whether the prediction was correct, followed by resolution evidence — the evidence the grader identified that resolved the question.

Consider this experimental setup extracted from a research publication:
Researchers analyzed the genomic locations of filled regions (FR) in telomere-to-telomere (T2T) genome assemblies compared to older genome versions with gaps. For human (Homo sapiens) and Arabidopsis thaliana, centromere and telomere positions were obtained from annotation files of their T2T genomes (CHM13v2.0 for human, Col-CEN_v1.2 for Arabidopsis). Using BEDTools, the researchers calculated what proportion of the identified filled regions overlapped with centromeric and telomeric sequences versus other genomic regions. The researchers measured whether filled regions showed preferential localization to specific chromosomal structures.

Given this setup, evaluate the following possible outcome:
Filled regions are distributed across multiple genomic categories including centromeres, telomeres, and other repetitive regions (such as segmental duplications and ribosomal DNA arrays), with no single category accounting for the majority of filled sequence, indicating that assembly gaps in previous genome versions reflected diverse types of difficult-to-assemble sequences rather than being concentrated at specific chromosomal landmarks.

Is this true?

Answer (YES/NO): NO